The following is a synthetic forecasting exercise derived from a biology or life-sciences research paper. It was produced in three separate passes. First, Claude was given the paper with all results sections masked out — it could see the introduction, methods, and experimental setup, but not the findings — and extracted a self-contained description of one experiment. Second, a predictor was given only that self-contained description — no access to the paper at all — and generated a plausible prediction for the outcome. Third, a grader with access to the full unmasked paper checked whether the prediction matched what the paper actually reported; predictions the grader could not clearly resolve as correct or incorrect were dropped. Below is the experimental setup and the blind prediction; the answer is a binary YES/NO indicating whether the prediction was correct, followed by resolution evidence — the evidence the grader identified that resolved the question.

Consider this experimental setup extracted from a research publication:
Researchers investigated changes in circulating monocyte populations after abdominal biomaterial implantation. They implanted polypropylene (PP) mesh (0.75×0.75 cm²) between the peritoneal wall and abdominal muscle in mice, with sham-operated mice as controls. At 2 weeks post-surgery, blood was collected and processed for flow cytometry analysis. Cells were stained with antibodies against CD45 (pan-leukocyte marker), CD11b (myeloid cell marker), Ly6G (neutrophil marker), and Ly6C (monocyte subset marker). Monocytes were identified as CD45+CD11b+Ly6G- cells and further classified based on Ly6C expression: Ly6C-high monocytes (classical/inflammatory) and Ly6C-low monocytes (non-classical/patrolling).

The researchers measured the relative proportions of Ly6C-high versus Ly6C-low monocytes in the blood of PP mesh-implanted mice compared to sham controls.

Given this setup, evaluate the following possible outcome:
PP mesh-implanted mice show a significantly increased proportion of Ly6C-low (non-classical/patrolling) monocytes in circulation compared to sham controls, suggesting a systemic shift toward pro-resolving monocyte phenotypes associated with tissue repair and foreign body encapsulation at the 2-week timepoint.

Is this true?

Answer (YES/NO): NO